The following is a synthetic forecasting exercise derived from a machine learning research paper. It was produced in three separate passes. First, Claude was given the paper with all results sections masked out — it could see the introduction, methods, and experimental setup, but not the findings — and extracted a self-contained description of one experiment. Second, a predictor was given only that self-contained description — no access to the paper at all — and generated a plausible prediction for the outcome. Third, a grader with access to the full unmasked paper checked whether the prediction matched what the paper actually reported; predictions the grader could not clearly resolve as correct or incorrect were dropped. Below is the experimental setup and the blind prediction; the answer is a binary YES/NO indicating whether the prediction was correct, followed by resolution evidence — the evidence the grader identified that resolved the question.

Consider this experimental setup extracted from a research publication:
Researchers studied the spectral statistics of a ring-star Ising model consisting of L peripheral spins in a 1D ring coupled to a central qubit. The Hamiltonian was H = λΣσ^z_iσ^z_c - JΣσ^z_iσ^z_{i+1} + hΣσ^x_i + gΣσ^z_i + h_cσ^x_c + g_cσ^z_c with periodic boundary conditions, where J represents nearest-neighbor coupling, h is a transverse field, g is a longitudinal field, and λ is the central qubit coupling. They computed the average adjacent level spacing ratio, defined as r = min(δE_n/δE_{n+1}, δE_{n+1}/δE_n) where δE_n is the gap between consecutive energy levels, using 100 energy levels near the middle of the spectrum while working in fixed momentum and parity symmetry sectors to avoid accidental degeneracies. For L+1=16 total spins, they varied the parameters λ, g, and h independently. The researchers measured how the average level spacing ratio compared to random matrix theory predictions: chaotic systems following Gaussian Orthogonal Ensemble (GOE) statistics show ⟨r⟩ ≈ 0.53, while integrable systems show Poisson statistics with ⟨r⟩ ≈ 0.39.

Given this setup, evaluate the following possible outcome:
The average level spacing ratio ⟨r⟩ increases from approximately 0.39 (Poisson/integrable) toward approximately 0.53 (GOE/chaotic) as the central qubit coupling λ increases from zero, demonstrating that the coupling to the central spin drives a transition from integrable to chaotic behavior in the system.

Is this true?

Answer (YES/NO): NO